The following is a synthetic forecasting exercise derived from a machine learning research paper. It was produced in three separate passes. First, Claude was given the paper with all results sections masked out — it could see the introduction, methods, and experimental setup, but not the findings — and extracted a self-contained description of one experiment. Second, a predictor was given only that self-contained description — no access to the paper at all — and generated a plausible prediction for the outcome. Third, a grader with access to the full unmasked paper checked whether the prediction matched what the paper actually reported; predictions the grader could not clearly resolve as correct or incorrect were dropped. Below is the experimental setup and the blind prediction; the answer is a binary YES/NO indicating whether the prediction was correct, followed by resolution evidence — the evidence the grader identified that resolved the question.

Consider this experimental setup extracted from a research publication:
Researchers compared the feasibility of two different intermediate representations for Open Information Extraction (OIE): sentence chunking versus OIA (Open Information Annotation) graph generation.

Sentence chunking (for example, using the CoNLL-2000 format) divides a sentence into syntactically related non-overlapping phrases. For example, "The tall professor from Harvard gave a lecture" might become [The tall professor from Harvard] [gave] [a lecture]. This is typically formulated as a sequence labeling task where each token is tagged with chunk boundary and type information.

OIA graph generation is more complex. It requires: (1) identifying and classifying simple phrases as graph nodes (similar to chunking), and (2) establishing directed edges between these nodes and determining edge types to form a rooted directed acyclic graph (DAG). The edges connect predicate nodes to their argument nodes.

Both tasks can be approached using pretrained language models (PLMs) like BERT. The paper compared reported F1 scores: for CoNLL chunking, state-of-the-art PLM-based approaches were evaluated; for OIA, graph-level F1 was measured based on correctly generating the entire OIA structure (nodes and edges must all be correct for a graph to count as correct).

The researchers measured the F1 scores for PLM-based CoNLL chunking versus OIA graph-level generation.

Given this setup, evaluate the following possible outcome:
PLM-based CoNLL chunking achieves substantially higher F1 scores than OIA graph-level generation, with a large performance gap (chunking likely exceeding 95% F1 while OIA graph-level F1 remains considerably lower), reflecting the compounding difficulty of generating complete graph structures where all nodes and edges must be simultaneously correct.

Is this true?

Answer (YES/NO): YES